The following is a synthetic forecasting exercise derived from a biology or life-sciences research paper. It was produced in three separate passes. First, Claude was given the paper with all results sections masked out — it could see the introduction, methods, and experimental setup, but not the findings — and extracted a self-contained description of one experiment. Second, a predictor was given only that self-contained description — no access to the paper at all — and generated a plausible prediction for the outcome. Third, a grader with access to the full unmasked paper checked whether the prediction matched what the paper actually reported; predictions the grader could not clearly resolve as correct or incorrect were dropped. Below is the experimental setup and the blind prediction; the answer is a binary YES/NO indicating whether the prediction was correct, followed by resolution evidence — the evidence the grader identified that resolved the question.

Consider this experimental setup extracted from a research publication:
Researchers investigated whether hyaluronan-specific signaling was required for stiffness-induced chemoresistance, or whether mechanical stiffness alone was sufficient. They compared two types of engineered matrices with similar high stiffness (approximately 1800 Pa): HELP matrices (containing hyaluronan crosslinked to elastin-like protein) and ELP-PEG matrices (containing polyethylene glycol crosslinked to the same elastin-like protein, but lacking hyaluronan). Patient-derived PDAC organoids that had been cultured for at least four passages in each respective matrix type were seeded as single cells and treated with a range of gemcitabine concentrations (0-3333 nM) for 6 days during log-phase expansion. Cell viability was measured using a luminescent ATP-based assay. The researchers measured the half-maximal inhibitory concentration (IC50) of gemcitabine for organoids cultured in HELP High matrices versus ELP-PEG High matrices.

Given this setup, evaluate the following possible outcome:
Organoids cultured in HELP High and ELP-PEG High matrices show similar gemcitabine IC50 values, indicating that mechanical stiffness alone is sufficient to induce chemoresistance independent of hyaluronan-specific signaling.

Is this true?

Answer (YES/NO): NO